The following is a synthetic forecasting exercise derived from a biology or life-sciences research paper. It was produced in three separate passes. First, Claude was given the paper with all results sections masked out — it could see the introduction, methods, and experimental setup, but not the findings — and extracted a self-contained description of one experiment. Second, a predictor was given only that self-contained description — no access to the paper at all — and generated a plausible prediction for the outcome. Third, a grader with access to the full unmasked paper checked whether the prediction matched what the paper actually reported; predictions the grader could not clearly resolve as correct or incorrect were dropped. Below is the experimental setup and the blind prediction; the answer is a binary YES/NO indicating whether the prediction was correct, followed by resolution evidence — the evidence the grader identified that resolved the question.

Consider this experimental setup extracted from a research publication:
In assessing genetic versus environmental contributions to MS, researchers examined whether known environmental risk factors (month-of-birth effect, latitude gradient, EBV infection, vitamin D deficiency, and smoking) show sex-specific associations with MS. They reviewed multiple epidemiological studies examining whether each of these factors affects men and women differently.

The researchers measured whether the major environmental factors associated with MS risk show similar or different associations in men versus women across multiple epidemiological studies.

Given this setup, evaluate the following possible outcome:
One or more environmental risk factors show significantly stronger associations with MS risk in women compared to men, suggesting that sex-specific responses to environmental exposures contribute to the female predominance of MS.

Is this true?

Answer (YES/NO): NO